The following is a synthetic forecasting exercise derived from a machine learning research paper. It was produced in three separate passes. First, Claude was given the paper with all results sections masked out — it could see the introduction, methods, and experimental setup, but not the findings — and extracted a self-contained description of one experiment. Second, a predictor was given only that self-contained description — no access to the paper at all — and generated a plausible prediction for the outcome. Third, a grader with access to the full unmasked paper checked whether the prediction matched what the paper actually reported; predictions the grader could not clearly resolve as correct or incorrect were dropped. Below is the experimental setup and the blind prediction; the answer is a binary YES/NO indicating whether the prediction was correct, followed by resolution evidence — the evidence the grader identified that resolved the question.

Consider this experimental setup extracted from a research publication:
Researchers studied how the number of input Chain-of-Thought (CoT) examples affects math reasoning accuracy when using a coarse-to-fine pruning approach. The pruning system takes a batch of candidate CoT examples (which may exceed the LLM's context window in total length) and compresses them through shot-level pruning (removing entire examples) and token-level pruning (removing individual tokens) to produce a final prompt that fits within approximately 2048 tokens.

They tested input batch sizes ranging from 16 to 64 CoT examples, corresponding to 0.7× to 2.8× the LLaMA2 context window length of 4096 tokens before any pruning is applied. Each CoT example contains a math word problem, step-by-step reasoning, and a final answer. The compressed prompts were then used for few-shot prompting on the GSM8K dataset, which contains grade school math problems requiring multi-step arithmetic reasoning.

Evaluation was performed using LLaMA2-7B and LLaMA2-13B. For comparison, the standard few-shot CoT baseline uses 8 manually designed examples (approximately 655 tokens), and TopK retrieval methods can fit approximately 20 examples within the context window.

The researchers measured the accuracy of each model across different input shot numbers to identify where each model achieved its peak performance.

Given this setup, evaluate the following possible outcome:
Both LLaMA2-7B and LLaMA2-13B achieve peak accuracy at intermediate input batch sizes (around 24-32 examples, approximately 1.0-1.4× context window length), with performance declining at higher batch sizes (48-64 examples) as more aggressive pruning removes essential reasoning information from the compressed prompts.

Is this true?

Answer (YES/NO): NO